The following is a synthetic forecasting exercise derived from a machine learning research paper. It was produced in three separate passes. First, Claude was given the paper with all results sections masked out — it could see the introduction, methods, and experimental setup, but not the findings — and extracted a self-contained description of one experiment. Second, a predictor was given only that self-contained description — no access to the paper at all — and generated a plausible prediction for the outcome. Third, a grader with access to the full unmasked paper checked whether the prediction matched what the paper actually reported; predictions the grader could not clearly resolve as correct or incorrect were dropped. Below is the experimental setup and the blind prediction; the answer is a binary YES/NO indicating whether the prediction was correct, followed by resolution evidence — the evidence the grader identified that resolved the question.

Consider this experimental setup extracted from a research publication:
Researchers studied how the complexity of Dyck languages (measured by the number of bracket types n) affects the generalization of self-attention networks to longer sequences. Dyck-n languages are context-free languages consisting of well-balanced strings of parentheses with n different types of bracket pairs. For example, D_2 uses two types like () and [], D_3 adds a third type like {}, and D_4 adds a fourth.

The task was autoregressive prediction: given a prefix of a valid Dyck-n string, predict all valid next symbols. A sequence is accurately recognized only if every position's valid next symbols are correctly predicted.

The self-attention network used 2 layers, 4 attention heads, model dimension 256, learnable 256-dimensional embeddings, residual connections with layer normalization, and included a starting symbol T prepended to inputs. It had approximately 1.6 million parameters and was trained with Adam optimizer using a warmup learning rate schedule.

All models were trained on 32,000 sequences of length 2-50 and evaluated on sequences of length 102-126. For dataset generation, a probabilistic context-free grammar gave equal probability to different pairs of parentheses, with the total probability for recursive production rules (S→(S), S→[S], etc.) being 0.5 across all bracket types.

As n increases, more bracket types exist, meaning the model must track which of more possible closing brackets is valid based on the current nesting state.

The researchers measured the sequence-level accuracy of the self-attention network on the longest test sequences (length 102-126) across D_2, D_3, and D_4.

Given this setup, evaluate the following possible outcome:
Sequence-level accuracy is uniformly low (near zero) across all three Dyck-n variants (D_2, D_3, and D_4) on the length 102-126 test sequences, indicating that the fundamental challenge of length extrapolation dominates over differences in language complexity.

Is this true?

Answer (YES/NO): NO